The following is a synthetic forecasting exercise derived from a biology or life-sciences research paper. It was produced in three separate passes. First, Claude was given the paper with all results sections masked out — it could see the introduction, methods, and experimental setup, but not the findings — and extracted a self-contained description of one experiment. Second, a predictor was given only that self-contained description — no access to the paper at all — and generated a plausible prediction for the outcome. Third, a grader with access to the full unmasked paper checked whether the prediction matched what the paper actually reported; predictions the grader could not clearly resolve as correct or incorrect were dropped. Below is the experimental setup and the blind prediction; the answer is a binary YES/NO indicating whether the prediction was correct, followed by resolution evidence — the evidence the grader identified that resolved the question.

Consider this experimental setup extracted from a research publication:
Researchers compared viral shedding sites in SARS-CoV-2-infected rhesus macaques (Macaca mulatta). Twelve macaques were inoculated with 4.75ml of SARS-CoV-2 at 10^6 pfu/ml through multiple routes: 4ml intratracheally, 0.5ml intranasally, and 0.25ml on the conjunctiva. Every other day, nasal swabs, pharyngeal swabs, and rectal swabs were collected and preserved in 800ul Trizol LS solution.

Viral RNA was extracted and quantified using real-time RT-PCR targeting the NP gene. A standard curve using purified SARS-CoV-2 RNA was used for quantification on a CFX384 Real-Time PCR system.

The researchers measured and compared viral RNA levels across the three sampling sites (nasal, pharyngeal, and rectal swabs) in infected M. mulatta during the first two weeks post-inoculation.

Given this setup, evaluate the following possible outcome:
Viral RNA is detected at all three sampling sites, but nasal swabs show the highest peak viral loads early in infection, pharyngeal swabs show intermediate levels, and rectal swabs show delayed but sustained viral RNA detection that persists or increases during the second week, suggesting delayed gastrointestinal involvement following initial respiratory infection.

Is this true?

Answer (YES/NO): NO